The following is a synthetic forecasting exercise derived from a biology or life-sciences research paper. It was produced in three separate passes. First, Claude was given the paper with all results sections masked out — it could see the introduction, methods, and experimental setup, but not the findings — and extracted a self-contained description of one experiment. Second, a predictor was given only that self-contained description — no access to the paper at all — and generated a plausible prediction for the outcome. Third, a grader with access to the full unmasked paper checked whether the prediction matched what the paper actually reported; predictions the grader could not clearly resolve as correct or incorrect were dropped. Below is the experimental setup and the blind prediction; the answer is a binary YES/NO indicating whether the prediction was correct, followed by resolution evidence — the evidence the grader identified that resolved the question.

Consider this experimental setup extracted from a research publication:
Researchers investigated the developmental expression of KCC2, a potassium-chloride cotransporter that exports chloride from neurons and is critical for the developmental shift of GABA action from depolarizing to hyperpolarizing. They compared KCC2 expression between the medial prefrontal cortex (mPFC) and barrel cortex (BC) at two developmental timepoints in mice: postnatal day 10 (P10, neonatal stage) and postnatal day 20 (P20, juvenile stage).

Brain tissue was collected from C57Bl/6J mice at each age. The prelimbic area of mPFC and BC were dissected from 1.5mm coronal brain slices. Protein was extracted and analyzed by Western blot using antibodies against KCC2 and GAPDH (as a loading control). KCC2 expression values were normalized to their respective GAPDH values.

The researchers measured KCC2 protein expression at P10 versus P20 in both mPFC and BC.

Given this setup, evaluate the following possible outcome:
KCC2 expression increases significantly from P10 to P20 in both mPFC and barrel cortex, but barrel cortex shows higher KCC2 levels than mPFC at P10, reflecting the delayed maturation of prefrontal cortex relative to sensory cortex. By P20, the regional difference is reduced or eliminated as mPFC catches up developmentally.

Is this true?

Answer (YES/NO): NO